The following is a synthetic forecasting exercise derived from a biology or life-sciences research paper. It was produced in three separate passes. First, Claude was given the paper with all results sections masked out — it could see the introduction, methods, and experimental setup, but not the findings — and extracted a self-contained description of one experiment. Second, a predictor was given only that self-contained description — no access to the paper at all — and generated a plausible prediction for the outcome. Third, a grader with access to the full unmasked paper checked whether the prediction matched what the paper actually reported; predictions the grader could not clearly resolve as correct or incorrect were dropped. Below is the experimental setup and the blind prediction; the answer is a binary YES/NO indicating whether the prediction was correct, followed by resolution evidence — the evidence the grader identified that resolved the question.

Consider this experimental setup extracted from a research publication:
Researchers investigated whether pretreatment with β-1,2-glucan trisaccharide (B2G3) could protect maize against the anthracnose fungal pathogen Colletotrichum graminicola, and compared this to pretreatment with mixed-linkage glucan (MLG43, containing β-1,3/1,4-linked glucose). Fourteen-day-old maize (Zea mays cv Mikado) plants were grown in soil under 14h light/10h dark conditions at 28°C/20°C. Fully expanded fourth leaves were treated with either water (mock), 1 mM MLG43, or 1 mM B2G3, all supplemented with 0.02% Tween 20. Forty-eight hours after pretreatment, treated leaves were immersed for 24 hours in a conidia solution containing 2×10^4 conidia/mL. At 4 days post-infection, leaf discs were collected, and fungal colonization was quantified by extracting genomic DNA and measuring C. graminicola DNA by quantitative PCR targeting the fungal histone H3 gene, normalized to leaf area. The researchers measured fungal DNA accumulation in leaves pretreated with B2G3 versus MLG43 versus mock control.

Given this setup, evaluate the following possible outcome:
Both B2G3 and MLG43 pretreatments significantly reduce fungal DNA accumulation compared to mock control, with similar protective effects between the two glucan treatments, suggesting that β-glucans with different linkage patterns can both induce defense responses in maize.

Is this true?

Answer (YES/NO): YES